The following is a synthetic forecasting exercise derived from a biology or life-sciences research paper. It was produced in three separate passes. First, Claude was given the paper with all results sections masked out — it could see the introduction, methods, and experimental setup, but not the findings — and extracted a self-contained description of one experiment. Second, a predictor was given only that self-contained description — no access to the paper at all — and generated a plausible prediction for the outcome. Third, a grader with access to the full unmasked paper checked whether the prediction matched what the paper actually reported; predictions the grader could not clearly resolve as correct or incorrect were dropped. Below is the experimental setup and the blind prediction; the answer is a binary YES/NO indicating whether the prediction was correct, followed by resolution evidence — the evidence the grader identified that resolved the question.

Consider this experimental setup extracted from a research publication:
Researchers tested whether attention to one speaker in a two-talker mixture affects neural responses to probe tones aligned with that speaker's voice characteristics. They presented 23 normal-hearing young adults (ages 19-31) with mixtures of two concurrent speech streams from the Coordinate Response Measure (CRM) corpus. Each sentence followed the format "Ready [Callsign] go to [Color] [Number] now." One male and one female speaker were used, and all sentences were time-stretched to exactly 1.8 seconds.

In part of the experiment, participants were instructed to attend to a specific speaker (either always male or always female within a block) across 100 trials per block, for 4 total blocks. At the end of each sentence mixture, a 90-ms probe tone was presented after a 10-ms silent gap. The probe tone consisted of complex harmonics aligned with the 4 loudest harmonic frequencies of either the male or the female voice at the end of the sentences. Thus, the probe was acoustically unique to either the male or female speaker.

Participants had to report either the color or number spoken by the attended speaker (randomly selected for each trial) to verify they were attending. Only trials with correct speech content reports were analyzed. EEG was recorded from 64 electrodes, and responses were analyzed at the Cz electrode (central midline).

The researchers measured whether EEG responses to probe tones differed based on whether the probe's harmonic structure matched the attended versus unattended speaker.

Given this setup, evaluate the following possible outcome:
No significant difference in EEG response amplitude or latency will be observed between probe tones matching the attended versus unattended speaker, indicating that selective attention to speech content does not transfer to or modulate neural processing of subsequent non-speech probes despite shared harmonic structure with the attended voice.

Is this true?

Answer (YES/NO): NO